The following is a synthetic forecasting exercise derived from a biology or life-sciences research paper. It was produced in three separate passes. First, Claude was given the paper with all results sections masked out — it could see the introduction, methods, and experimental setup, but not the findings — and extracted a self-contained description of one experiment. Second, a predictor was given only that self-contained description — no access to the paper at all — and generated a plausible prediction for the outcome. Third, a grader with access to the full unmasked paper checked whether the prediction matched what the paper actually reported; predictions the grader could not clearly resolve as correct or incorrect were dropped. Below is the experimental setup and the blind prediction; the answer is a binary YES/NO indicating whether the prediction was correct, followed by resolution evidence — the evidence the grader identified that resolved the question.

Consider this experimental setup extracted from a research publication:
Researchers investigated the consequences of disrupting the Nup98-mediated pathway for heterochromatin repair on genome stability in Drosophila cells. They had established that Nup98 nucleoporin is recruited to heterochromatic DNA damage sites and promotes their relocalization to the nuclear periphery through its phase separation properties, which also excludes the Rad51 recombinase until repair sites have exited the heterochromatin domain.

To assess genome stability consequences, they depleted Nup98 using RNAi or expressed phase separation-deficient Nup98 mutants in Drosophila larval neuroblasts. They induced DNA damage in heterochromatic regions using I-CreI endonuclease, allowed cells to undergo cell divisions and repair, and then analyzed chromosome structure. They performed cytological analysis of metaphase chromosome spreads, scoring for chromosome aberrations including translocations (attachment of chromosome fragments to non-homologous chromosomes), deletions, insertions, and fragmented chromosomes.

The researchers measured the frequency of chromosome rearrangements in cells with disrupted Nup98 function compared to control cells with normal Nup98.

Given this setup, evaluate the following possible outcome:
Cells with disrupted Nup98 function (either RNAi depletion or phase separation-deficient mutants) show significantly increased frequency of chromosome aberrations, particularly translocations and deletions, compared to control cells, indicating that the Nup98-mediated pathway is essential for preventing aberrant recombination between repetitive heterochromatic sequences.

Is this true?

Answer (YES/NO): YES